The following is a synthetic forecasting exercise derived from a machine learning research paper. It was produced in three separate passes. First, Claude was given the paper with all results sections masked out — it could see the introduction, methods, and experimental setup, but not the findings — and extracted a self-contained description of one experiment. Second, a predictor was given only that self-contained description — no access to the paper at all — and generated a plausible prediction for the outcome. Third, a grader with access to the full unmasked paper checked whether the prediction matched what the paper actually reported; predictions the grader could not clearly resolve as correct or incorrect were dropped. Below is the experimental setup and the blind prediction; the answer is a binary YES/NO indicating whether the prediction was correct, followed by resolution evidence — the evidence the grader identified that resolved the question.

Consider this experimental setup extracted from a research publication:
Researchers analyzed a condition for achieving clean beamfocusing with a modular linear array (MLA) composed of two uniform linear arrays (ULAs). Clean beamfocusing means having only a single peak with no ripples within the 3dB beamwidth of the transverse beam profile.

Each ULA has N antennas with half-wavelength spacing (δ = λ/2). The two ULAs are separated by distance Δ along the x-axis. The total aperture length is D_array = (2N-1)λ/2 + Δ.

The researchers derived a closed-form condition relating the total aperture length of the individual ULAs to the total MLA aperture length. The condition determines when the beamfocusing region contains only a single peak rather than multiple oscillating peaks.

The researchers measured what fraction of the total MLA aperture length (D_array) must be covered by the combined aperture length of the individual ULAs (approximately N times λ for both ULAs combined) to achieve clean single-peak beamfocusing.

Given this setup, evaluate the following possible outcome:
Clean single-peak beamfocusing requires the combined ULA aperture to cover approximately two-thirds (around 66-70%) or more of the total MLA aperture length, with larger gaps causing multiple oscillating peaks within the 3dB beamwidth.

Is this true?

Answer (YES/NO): NO